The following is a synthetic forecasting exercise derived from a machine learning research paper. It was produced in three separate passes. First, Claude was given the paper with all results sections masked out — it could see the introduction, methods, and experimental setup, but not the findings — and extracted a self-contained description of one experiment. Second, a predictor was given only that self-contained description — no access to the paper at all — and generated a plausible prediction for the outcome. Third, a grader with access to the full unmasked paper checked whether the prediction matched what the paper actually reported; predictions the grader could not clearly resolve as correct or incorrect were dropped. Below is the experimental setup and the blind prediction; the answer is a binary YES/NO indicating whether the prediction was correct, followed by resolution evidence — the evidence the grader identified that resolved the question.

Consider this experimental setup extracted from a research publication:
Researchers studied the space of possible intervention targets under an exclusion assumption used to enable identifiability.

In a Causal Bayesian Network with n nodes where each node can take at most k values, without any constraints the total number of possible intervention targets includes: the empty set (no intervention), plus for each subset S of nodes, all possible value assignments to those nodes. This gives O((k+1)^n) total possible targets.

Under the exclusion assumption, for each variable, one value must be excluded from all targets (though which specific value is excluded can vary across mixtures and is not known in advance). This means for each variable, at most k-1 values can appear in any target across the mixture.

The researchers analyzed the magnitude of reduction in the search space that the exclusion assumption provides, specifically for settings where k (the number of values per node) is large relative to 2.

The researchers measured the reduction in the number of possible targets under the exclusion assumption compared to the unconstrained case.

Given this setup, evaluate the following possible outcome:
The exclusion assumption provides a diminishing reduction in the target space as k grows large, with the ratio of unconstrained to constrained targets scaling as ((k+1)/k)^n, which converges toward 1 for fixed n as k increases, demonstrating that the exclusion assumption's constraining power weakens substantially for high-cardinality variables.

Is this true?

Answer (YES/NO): YES